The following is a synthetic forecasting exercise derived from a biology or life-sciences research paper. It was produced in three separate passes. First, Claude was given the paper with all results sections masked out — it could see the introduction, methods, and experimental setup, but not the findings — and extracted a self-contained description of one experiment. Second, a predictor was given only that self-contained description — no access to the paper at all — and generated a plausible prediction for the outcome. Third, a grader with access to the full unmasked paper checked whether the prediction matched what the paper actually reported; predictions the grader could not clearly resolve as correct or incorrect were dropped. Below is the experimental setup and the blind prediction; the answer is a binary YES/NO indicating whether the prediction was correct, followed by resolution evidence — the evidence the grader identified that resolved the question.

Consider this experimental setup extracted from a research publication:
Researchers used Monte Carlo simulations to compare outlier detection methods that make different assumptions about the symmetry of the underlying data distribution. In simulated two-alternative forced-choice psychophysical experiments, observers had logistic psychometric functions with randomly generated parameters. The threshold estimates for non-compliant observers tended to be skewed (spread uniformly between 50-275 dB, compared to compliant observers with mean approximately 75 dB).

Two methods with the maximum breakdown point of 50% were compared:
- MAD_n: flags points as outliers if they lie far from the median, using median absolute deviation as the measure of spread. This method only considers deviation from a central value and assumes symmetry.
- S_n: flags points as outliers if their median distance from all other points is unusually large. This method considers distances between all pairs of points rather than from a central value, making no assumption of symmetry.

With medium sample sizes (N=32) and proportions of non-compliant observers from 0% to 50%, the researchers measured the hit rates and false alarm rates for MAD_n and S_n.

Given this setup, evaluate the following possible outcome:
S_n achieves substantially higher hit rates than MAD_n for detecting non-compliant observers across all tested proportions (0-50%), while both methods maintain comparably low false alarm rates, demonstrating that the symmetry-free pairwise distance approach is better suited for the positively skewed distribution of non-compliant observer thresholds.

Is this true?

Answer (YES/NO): NO